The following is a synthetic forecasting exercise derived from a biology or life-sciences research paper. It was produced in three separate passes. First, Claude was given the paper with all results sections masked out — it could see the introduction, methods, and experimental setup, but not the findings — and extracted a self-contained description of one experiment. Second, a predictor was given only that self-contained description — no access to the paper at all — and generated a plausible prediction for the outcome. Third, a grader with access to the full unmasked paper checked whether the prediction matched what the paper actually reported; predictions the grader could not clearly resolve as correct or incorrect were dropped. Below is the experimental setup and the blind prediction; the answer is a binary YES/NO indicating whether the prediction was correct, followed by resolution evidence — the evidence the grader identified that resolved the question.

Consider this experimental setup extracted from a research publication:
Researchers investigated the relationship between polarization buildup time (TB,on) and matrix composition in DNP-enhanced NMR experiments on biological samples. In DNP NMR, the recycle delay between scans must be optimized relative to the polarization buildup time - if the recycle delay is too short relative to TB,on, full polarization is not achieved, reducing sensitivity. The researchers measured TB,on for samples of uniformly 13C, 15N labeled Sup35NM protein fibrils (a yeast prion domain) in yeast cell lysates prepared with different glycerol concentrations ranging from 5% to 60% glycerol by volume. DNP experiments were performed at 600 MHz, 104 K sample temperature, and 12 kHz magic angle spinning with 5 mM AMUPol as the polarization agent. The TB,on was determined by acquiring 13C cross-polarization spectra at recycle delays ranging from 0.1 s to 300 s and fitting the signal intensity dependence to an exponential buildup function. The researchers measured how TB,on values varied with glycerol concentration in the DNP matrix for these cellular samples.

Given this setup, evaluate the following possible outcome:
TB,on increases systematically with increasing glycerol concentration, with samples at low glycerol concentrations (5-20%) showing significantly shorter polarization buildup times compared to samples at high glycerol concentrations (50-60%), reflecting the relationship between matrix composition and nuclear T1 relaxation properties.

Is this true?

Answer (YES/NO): YES